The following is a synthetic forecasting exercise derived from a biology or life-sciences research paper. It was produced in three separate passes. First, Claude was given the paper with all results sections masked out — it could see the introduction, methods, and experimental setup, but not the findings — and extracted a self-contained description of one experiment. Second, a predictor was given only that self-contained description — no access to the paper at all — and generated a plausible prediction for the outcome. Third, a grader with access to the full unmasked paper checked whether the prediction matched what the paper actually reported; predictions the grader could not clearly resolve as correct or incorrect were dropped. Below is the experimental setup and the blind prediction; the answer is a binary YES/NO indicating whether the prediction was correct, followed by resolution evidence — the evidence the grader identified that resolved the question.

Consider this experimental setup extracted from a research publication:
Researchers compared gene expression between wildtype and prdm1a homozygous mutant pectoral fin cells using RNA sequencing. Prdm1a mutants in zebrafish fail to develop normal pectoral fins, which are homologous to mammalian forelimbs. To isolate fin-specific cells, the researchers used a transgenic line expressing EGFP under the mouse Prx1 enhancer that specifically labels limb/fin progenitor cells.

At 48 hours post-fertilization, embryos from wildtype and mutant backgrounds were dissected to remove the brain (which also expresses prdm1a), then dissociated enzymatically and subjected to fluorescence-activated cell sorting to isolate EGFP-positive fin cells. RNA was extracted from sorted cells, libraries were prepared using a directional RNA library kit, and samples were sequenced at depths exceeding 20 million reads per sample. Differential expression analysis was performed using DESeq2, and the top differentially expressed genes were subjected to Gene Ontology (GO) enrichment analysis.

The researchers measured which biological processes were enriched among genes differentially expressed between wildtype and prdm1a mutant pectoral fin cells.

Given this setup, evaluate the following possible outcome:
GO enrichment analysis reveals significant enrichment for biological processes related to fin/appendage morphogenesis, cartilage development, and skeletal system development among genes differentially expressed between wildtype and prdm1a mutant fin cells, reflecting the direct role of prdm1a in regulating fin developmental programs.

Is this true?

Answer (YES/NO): NO